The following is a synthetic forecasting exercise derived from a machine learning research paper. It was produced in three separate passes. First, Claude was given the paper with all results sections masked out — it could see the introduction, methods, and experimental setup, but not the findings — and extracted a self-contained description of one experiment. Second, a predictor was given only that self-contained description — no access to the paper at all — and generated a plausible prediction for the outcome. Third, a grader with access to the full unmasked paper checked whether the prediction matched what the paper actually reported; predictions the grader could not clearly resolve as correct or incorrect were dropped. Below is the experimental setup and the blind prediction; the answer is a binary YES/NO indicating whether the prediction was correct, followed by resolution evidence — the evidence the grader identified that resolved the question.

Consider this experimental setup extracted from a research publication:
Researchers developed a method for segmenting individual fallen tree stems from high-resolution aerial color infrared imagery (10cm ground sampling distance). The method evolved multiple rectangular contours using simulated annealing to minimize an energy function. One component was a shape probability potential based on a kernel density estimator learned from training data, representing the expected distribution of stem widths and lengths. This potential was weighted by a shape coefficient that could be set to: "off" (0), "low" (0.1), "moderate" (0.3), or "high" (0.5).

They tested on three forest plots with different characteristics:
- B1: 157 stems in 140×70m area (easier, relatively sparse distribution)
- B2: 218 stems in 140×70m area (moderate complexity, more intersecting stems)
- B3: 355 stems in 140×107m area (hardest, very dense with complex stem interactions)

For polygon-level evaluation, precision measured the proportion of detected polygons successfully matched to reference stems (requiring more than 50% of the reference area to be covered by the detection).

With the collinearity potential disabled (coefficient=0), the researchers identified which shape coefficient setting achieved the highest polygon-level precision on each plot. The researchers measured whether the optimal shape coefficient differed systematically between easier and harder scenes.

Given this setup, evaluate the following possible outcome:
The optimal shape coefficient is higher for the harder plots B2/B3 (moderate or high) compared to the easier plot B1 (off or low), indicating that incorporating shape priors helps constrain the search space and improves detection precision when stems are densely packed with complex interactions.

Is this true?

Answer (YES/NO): NO